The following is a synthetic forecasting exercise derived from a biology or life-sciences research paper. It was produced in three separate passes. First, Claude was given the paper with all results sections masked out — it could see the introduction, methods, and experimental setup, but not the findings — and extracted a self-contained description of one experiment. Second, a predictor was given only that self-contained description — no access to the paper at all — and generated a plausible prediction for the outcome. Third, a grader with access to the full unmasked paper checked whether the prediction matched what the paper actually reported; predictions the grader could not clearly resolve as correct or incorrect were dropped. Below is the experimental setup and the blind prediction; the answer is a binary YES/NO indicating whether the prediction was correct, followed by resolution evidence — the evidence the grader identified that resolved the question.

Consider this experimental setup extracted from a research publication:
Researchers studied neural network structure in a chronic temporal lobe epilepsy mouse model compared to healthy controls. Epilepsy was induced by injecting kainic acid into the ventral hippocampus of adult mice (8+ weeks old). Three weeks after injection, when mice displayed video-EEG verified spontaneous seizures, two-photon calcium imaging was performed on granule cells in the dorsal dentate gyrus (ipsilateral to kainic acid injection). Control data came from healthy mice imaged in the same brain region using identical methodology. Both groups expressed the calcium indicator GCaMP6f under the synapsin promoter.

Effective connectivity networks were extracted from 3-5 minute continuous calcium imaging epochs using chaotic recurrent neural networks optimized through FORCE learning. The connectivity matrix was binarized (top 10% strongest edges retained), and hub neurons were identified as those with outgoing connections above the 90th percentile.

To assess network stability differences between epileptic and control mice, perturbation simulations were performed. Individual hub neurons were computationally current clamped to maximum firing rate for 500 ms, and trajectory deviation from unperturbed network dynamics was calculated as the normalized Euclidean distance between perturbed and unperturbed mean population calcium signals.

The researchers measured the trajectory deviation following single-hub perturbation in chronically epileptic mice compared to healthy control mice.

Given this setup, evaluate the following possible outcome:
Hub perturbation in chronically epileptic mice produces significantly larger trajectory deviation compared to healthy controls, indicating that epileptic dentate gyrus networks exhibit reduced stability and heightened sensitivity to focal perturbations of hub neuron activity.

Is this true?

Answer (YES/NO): YES